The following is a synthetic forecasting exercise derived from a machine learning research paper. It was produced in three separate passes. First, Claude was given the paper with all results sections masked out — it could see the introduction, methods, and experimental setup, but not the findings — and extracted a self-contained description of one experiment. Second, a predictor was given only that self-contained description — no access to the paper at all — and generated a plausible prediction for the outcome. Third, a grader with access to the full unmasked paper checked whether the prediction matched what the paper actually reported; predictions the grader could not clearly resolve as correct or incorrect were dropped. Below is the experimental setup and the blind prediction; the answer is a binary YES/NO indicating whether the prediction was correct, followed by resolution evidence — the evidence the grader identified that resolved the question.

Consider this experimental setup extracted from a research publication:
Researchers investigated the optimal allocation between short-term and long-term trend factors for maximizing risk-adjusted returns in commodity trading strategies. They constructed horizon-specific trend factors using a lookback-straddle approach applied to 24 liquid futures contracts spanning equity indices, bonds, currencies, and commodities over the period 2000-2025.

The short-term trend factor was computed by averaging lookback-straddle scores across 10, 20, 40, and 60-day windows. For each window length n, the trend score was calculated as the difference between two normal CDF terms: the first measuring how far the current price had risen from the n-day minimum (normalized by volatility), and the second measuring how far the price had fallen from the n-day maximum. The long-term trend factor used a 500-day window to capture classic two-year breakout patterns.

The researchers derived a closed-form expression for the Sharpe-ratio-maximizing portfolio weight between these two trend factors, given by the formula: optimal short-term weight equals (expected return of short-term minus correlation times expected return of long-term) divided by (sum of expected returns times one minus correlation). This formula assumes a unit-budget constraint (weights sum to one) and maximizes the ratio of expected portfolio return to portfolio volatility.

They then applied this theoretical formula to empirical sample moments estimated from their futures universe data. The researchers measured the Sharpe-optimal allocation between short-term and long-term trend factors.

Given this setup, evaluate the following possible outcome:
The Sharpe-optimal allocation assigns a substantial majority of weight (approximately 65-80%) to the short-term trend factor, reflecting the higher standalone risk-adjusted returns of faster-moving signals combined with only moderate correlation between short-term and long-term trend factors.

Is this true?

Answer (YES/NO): NO